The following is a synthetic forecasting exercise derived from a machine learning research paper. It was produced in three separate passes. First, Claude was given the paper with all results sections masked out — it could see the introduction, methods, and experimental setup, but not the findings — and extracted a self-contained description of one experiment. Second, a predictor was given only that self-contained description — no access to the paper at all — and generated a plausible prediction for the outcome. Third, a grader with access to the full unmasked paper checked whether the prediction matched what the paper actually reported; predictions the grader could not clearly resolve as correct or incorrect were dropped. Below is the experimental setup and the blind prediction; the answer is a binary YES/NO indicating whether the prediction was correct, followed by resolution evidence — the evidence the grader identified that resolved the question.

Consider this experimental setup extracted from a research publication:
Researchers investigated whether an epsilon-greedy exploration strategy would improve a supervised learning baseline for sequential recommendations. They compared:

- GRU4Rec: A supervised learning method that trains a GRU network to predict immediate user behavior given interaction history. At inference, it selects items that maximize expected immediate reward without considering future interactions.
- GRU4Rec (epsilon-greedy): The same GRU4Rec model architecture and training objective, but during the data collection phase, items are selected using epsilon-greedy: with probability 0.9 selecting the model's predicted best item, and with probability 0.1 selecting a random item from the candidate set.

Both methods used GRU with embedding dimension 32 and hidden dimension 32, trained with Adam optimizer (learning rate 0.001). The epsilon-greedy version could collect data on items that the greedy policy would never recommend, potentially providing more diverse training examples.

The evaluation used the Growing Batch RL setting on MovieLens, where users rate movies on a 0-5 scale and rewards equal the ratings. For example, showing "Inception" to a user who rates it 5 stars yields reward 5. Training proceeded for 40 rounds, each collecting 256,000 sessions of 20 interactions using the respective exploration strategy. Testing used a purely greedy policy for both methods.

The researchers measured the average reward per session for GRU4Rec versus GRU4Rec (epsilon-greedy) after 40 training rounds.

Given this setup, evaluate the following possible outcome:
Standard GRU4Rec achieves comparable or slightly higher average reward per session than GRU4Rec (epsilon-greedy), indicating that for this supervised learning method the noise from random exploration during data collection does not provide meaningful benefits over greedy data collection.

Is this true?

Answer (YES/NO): NO